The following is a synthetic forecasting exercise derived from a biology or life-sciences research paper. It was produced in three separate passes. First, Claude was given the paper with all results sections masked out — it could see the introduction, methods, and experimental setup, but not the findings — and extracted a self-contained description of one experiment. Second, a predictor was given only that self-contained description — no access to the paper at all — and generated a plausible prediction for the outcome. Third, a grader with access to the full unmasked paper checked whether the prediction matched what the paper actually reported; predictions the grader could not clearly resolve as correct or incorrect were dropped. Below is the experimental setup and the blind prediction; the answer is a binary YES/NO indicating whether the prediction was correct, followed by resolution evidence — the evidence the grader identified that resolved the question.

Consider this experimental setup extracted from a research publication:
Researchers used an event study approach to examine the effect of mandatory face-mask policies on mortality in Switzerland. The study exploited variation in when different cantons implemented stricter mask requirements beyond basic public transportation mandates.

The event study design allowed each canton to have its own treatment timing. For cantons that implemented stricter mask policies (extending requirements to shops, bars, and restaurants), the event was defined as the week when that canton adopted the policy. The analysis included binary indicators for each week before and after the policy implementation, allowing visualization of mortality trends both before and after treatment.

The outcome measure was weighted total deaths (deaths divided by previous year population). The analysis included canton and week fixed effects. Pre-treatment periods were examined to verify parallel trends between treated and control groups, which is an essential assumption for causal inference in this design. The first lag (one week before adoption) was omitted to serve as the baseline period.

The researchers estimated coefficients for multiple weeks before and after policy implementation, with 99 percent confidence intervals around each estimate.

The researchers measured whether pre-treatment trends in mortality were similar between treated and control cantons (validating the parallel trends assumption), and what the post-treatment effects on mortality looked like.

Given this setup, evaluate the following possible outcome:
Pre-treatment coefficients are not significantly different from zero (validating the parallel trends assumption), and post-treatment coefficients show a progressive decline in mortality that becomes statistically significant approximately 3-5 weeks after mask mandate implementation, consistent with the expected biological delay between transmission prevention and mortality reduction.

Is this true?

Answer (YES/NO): NO